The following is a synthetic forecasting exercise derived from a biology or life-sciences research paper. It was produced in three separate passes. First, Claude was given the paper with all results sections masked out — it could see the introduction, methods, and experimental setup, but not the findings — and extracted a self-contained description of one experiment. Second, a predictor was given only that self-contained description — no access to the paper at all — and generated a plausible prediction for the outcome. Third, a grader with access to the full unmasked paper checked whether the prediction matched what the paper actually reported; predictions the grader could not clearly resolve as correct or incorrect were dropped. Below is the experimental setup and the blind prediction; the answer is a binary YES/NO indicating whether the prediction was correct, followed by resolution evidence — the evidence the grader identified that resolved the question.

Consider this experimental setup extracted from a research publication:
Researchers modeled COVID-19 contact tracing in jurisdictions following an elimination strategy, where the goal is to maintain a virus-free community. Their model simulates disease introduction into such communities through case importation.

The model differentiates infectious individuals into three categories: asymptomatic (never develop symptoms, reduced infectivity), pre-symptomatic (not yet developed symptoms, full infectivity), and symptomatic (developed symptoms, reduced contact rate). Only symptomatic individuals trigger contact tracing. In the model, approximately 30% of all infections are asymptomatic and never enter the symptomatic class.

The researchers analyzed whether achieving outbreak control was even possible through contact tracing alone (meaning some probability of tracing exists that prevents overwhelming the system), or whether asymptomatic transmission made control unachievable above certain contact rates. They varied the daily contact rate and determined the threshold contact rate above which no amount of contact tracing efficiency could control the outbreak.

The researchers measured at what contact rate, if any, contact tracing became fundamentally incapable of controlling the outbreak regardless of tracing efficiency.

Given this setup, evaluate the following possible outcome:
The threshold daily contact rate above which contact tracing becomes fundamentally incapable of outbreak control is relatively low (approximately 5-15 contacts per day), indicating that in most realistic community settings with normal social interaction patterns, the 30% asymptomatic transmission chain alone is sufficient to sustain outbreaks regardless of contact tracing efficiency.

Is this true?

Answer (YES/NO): NO